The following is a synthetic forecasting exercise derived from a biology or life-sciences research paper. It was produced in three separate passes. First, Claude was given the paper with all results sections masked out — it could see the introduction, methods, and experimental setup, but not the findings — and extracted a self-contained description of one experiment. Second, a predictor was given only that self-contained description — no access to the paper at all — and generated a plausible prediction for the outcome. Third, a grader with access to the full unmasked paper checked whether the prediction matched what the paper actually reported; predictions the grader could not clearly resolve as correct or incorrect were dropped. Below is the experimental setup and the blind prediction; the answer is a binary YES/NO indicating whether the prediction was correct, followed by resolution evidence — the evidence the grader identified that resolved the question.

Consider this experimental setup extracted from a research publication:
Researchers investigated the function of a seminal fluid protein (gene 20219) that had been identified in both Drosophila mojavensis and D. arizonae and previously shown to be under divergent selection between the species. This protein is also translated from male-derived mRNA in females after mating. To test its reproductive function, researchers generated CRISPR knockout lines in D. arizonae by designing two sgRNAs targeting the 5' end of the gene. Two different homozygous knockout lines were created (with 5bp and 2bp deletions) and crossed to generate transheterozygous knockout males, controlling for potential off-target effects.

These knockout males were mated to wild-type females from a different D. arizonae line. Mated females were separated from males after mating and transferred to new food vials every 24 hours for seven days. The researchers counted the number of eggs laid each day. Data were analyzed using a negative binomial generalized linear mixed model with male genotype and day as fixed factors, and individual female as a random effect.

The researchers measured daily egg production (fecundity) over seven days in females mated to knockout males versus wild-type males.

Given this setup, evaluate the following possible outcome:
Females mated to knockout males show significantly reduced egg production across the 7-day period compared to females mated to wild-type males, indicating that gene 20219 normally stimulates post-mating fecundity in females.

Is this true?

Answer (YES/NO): NO